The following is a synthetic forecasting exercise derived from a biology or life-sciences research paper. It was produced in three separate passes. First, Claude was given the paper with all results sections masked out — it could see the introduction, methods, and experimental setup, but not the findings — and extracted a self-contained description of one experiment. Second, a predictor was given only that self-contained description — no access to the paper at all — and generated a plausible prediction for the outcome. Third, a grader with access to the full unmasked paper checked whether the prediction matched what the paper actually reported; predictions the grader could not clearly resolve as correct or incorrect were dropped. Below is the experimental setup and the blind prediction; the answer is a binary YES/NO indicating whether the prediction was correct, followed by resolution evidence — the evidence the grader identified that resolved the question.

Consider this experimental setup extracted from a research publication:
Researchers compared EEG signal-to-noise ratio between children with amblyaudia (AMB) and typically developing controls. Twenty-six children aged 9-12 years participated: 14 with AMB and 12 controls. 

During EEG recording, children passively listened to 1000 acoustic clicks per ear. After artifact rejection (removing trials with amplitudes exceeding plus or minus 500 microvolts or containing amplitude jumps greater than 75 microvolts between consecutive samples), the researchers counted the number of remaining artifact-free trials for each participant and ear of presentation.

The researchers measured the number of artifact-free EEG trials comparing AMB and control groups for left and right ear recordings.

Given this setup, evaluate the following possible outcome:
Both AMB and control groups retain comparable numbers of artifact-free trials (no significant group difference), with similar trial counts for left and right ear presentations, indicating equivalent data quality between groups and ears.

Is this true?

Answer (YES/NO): YES